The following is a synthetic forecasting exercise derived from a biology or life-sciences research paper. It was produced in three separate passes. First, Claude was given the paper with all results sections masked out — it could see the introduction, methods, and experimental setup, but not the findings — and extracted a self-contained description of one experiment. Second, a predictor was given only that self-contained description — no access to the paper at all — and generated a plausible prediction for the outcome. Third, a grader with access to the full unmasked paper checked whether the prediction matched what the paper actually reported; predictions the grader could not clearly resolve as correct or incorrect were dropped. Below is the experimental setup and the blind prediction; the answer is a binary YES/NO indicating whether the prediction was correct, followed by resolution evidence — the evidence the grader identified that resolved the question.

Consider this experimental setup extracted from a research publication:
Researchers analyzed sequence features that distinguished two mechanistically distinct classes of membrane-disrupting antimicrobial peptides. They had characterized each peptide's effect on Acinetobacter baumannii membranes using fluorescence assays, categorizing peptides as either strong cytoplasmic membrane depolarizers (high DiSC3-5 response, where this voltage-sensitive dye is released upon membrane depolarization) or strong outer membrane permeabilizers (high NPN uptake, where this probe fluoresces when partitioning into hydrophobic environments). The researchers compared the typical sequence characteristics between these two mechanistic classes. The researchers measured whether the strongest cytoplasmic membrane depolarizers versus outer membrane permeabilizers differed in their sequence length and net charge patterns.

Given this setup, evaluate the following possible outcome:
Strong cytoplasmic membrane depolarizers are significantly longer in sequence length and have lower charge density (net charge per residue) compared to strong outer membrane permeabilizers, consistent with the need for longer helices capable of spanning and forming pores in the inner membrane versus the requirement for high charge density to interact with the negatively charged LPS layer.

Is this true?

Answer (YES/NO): NO